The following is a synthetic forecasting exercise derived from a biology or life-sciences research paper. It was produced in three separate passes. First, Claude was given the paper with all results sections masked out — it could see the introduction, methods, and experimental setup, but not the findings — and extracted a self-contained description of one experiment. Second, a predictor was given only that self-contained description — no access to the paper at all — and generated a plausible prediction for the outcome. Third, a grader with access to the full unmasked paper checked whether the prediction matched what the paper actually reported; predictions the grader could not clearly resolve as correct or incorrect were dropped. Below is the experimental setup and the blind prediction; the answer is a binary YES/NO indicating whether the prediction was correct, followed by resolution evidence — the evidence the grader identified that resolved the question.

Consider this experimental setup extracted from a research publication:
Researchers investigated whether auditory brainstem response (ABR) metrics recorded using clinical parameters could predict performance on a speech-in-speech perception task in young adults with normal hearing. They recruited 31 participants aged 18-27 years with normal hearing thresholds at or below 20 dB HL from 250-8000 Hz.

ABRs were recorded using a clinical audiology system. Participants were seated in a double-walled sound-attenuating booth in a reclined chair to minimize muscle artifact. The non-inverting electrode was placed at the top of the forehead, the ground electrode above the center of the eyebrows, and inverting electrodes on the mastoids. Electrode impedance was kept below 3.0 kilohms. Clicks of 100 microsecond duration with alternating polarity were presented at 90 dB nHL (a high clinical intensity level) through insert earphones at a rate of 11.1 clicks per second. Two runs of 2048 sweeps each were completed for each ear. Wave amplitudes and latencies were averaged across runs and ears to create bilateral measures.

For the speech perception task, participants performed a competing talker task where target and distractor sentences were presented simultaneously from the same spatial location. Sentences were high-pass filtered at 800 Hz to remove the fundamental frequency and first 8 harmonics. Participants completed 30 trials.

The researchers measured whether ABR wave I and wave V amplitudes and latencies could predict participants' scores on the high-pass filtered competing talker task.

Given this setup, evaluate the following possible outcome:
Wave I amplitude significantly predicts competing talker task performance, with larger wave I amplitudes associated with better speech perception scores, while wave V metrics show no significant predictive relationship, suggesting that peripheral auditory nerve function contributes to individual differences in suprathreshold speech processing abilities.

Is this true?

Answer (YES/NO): NO